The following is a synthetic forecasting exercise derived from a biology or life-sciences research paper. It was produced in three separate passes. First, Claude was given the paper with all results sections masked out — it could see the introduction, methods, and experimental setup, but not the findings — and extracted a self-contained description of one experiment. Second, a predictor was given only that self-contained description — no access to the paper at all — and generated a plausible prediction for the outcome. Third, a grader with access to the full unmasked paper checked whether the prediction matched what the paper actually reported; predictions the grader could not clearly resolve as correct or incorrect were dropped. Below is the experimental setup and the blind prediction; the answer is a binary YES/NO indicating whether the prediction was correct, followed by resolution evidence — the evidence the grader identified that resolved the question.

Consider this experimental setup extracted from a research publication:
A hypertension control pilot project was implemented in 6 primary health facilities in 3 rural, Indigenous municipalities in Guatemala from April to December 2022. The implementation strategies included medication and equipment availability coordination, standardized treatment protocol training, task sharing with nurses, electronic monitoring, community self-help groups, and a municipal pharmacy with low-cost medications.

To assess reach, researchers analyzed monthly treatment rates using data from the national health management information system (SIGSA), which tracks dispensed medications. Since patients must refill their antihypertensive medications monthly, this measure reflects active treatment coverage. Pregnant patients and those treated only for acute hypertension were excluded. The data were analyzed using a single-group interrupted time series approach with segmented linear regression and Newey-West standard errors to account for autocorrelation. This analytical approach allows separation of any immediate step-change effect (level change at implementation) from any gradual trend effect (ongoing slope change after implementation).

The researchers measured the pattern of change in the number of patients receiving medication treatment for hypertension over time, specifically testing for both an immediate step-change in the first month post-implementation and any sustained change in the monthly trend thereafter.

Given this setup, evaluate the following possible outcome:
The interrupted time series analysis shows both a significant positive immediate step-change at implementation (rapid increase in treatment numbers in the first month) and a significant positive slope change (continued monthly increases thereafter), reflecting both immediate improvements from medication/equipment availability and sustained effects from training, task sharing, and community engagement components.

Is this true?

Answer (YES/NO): YES